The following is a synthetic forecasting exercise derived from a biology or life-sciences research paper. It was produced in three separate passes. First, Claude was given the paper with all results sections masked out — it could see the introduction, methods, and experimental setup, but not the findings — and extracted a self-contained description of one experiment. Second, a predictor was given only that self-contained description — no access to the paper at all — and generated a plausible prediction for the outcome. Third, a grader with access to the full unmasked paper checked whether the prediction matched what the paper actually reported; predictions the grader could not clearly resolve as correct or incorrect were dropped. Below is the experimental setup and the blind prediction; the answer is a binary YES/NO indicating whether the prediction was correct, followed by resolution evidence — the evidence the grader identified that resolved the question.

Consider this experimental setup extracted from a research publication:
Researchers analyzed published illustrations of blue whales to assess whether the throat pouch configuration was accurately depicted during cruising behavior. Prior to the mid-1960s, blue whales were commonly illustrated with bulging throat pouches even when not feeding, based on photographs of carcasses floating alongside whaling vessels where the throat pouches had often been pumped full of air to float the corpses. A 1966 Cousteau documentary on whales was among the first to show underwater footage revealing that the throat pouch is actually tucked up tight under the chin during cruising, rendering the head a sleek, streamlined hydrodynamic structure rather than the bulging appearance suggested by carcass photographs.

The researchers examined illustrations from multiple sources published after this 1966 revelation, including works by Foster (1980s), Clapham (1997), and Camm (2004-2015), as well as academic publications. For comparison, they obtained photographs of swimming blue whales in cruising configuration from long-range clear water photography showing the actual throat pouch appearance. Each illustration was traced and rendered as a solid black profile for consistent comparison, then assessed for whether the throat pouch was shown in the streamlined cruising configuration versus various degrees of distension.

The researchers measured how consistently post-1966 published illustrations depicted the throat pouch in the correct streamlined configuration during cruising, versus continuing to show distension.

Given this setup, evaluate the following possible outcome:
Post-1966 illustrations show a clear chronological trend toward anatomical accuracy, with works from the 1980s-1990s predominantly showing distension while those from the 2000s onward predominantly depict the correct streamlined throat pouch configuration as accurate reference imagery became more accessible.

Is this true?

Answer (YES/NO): NO